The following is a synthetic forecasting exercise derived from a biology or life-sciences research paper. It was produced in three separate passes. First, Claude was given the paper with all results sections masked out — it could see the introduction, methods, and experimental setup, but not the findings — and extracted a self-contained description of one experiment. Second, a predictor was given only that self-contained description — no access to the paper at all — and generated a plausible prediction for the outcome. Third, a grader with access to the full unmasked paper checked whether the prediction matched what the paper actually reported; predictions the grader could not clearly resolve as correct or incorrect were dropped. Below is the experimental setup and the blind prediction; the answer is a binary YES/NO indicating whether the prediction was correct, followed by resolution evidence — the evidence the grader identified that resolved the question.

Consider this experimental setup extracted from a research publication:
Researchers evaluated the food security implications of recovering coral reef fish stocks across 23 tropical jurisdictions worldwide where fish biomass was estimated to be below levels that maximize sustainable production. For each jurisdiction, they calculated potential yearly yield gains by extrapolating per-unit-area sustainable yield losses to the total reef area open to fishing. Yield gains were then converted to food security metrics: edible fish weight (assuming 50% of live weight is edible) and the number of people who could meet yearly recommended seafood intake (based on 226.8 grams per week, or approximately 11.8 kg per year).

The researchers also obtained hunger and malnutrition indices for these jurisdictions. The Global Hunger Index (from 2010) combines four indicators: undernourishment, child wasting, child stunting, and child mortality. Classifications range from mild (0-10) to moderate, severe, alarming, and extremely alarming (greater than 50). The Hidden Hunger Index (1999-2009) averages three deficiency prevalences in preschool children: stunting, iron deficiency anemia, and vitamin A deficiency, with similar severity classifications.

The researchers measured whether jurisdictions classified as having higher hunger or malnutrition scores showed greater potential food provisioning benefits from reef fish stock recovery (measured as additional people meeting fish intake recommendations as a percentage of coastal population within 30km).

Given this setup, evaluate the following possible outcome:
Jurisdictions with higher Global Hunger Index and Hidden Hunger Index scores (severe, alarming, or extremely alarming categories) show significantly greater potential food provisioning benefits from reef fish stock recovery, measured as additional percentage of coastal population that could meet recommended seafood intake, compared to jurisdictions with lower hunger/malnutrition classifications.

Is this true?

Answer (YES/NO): NO